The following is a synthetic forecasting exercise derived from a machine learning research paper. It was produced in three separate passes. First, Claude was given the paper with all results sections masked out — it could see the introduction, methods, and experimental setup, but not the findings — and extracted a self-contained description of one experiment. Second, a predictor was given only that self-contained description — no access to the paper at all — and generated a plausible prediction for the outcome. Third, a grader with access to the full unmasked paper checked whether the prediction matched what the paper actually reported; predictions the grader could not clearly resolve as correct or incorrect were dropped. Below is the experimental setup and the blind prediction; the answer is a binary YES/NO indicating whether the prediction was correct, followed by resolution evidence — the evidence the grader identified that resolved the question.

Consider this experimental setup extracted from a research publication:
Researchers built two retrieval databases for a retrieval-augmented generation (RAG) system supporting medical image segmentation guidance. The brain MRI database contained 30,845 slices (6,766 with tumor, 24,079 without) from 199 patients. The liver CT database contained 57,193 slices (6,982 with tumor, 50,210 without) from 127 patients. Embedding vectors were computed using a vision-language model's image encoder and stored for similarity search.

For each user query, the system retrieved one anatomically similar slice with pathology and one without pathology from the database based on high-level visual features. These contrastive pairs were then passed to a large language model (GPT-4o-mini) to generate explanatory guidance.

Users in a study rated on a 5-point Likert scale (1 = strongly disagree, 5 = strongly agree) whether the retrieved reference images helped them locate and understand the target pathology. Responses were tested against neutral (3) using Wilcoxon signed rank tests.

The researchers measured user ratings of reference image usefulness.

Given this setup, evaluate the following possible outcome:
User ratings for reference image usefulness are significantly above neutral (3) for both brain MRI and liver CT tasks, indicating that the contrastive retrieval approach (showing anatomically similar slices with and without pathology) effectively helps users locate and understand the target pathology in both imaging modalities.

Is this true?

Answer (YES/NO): NO